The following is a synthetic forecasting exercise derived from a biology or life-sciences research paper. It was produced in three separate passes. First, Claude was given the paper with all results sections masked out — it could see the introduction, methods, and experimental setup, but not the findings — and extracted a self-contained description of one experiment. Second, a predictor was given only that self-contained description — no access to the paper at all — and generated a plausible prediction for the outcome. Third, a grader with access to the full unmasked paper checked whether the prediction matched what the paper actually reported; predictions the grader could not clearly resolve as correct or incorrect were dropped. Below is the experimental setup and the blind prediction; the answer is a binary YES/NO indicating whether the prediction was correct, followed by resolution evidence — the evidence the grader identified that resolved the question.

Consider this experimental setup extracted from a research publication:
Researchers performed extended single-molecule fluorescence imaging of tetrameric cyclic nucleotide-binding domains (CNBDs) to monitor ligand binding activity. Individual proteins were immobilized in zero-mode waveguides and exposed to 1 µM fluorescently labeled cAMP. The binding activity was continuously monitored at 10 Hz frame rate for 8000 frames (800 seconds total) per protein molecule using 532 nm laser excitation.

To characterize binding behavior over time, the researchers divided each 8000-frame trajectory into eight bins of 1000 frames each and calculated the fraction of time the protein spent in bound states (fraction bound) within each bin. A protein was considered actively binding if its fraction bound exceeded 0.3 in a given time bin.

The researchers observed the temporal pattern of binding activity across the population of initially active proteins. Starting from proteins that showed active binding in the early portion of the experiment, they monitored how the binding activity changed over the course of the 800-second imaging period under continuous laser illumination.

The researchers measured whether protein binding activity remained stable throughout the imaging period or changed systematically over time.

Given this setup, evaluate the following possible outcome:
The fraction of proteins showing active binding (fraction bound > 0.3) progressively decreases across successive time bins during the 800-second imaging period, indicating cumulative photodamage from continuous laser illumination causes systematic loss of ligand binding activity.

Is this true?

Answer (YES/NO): NO